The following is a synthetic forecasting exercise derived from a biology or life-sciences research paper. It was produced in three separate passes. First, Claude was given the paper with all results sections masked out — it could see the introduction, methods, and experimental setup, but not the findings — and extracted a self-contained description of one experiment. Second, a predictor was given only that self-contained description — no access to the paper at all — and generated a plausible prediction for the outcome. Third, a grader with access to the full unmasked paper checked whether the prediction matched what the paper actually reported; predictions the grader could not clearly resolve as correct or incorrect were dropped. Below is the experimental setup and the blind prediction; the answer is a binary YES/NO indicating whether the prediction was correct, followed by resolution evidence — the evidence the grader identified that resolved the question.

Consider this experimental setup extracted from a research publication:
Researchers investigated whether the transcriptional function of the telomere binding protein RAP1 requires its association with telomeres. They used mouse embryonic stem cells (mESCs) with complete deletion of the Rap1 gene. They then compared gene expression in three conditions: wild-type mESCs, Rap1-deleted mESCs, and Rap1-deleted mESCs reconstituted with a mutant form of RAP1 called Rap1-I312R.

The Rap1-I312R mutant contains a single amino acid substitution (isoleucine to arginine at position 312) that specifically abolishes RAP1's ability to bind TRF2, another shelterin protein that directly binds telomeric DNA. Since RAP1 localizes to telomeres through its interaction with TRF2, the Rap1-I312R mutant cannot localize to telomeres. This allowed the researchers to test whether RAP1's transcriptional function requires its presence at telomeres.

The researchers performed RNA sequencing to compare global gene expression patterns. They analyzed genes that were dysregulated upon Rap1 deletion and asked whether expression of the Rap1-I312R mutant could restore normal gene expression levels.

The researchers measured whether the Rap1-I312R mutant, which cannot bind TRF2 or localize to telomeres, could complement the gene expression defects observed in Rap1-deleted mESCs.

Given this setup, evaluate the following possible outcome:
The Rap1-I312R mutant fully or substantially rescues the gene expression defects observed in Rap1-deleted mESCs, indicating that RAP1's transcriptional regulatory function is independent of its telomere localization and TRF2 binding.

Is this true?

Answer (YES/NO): YES